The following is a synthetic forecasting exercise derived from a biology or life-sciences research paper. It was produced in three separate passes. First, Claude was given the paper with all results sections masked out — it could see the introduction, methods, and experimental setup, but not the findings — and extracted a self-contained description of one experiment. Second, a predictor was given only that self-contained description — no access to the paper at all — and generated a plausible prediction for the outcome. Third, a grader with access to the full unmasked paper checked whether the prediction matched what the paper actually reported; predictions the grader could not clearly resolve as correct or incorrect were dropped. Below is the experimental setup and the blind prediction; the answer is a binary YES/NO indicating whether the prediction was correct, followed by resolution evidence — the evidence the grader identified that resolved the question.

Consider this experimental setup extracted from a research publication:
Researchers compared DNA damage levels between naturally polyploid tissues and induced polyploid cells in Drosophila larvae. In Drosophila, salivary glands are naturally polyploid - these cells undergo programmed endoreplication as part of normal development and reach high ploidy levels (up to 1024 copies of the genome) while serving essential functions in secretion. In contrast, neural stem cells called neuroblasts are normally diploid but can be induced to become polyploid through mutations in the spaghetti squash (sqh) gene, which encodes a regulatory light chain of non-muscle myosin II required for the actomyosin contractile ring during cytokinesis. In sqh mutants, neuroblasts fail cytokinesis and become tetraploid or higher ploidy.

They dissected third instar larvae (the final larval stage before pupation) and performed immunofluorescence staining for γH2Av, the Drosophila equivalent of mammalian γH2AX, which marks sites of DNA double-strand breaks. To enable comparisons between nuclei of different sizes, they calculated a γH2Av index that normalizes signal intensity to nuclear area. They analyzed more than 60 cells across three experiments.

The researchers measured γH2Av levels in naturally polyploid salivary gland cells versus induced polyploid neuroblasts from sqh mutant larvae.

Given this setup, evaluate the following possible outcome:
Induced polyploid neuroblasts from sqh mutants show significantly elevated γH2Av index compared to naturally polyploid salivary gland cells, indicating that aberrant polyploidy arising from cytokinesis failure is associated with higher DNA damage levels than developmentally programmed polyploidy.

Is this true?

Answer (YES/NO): YES